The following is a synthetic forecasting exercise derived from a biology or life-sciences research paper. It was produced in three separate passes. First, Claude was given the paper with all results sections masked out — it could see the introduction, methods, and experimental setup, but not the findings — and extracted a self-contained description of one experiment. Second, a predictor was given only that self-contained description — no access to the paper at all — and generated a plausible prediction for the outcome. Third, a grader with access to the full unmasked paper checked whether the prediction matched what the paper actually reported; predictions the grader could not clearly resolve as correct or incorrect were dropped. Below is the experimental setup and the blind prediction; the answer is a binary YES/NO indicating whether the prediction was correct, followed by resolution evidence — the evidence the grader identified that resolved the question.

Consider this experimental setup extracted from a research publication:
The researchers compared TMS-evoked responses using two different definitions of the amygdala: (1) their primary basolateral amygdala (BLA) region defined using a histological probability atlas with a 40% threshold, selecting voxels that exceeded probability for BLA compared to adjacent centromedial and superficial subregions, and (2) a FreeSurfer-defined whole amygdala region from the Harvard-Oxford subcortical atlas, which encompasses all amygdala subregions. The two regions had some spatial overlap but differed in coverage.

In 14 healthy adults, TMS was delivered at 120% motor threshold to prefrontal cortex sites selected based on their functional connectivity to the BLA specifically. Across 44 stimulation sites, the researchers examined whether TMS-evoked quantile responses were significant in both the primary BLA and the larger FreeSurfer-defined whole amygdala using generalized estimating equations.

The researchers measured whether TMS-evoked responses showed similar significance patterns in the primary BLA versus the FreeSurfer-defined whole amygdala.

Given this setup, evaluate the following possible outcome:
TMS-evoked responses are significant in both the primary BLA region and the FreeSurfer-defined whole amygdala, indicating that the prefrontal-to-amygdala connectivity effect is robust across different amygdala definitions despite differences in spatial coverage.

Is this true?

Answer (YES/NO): NO